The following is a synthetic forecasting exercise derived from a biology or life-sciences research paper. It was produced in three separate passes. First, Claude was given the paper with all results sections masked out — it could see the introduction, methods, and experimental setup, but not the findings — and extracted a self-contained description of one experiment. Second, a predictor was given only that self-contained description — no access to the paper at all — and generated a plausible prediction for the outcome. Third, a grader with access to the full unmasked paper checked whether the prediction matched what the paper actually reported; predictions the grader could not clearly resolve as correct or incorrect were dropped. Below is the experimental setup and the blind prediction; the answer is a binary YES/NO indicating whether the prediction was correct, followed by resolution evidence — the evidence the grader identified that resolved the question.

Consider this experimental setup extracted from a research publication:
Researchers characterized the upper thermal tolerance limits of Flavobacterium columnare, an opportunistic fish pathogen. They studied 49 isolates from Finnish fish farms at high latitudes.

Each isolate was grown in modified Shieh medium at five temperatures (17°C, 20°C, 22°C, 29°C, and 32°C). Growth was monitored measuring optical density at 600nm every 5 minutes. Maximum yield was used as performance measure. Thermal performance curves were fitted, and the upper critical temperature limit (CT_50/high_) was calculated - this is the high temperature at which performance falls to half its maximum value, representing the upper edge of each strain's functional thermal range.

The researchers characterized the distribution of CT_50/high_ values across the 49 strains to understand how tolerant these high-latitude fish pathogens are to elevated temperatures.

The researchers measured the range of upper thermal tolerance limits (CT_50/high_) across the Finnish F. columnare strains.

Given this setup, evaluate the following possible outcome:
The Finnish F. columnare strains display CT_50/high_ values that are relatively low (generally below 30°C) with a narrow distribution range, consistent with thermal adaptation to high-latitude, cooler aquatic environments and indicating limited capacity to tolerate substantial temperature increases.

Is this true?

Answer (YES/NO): NO